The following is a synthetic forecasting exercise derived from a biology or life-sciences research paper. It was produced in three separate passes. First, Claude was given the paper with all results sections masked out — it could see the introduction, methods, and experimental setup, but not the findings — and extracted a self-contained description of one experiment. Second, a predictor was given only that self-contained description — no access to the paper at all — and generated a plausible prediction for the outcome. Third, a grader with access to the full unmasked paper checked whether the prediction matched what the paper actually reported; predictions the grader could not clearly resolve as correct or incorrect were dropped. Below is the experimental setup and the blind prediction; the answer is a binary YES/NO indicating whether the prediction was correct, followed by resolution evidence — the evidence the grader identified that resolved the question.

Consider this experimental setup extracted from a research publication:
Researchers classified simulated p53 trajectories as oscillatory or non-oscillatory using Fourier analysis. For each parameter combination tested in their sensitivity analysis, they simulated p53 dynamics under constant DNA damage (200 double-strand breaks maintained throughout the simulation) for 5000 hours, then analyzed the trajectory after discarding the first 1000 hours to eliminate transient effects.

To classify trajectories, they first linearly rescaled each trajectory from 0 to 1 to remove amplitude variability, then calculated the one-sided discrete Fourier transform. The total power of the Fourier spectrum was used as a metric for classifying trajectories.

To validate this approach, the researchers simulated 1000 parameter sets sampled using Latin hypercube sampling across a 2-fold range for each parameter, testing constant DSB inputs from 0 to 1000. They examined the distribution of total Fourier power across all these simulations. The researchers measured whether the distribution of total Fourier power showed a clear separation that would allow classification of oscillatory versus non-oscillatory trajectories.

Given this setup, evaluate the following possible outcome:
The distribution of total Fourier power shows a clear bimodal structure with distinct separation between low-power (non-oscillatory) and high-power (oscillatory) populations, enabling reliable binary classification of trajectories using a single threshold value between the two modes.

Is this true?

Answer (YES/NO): YES